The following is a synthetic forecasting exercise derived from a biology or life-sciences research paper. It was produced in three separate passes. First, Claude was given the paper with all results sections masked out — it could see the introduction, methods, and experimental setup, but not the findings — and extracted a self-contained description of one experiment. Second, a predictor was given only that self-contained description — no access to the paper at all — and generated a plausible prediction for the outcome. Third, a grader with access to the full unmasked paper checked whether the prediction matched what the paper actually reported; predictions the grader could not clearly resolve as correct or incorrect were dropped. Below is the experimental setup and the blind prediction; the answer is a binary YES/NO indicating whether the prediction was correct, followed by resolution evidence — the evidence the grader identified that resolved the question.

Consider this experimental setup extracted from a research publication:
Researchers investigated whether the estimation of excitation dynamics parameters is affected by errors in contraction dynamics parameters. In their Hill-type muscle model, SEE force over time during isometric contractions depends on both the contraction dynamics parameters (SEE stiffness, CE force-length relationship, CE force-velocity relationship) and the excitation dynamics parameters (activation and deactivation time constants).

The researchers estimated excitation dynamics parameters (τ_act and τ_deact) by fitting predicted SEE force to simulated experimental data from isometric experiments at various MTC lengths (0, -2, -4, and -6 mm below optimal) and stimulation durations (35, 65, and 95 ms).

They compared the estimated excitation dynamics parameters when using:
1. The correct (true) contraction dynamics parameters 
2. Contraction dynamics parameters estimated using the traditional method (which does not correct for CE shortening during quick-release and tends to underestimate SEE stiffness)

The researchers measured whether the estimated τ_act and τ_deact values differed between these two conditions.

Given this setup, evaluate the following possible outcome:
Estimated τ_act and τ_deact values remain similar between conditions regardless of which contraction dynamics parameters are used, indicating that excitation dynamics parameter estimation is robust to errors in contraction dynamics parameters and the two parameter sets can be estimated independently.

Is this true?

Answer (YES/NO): NO